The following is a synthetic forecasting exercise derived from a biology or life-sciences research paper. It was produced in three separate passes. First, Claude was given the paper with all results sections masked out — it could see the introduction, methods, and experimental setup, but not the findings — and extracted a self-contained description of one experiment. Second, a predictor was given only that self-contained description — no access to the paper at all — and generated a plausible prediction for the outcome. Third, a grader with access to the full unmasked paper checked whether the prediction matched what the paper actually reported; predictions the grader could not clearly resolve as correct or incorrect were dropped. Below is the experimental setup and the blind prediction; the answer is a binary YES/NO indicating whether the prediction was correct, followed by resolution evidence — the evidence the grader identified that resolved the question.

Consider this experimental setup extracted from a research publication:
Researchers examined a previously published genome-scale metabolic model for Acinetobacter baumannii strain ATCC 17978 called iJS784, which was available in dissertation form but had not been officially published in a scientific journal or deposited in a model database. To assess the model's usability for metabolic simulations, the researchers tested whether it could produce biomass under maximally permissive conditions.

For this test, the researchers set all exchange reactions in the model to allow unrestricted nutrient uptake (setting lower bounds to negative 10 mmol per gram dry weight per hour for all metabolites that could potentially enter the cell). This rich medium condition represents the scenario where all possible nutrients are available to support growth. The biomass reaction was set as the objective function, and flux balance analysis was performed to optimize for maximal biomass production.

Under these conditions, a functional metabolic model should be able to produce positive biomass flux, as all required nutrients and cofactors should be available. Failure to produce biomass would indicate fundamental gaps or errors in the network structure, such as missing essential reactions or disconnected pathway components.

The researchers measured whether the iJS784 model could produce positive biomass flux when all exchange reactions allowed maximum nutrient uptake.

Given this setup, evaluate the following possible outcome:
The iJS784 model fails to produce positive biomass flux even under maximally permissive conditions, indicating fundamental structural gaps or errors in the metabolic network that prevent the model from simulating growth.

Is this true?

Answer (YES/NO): YES